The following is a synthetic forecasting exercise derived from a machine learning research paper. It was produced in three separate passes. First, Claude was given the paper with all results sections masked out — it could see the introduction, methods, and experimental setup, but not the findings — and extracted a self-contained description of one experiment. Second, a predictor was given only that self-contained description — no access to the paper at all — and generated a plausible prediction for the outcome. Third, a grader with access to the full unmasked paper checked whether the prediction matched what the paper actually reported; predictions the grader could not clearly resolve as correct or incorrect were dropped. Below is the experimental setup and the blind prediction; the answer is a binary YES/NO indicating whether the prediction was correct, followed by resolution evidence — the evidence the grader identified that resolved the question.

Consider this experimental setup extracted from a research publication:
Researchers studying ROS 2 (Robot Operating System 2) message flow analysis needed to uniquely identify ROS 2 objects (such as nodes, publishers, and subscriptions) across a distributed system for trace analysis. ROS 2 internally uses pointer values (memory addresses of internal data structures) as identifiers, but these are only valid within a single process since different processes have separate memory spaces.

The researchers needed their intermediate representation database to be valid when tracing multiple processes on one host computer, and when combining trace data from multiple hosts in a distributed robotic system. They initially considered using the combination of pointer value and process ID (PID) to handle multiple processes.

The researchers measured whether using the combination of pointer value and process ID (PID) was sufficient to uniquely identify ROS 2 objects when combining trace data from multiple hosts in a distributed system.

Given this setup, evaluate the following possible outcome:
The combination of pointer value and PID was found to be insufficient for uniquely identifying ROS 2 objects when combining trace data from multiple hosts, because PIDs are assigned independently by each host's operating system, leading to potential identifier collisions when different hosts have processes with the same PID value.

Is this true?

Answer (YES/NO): NO